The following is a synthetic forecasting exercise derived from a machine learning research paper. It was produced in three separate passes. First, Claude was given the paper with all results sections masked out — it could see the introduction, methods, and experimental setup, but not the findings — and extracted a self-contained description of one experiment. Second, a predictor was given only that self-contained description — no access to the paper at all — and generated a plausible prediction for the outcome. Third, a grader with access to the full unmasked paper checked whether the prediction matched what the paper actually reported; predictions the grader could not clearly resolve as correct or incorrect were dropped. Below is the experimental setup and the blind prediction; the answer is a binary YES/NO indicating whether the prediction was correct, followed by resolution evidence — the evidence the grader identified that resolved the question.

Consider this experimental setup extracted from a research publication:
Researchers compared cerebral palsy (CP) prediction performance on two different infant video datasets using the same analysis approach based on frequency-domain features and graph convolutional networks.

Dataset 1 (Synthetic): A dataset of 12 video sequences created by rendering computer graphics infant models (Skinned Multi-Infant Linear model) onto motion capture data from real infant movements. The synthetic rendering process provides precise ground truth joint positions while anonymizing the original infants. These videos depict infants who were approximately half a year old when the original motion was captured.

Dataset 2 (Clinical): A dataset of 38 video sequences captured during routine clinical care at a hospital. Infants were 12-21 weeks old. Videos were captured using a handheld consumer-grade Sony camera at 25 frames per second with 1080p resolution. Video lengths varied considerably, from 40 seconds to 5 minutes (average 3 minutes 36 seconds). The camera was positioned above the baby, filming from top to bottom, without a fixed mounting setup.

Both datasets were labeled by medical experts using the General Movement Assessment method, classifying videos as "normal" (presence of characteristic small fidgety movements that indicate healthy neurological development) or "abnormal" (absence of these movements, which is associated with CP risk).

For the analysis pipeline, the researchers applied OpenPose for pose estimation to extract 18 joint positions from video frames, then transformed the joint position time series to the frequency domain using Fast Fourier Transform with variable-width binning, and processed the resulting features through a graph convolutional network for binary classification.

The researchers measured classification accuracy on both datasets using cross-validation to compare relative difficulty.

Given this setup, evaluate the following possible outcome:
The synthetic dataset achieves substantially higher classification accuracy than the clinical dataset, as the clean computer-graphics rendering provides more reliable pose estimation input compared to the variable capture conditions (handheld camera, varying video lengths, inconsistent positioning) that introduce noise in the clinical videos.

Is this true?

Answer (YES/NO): NO